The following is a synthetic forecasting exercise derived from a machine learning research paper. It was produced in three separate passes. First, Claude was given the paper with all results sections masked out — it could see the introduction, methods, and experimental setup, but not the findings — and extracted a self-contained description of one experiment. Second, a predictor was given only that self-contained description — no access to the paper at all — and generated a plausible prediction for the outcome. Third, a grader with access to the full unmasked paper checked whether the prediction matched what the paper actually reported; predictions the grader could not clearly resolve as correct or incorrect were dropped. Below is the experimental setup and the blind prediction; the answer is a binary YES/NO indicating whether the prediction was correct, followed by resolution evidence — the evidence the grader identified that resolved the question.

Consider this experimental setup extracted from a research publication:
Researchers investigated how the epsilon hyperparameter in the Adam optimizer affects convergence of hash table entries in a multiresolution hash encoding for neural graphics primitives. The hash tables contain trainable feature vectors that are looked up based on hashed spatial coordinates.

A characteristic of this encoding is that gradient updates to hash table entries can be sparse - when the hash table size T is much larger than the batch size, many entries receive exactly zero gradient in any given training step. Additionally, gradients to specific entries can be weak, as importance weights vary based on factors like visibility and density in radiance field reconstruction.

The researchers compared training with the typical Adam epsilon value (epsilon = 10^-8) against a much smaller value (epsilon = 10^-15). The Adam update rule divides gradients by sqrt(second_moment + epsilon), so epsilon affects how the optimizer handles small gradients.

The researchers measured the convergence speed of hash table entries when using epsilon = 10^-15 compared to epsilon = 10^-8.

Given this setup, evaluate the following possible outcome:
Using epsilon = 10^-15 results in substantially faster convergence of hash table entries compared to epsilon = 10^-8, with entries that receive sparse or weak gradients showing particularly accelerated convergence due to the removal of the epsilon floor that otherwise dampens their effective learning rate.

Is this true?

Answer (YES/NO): YES